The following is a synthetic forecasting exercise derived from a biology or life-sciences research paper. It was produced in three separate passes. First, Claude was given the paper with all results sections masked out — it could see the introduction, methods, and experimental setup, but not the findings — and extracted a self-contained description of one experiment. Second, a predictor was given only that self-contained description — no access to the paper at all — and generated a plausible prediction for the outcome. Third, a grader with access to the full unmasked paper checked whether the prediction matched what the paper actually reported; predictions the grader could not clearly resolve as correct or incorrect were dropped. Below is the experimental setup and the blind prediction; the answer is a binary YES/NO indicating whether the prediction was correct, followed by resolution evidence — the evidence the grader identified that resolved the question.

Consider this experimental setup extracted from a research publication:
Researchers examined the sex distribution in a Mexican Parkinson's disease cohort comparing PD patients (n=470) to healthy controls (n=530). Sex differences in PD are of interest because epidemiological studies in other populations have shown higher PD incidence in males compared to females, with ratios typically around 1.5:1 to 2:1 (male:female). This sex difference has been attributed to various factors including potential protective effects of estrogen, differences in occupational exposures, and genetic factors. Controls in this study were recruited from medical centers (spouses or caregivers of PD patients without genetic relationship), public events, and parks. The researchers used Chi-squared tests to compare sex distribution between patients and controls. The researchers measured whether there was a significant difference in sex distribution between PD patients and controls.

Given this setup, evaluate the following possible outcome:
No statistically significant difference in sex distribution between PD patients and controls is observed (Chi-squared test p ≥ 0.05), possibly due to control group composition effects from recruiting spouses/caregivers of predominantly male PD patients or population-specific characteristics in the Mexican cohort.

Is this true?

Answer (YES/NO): NO